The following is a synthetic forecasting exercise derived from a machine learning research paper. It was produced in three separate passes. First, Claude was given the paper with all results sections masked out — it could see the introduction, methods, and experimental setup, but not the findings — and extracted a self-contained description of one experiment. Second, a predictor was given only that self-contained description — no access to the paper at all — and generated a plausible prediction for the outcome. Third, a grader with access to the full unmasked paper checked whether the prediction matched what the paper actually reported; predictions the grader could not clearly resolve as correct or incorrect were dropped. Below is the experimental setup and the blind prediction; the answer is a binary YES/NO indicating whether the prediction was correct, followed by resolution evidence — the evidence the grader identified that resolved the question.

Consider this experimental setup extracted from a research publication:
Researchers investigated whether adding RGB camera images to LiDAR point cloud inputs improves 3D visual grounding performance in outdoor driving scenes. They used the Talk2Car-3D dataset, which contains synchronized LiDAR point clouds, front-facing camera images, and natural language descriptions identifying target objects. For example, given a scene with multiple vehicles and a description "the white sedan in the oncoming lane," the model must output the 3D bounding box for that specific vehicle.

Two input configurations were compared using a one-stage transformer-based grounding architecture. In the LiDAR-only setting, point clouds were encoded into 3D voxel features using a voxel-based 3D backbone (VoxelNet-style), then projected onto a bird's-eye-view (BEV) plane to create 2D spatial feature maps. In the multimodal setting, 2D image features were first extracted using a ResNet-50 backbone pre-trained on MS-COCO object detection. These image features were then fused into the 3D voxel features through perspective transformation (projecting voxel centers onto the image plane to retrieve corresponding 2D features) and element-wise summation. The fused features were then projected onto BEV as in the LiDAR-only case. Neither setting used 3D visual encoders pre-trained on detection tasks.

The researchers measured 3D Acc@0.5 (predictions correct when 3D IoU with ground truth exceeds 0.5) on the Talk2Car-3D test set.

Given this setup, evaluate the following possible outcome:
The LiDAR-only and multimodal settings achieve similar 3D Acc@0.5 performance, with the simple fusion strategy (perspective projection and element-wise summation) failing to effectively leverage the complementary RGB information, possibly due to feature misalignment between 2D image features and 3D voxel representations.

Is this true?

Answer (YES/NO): NO